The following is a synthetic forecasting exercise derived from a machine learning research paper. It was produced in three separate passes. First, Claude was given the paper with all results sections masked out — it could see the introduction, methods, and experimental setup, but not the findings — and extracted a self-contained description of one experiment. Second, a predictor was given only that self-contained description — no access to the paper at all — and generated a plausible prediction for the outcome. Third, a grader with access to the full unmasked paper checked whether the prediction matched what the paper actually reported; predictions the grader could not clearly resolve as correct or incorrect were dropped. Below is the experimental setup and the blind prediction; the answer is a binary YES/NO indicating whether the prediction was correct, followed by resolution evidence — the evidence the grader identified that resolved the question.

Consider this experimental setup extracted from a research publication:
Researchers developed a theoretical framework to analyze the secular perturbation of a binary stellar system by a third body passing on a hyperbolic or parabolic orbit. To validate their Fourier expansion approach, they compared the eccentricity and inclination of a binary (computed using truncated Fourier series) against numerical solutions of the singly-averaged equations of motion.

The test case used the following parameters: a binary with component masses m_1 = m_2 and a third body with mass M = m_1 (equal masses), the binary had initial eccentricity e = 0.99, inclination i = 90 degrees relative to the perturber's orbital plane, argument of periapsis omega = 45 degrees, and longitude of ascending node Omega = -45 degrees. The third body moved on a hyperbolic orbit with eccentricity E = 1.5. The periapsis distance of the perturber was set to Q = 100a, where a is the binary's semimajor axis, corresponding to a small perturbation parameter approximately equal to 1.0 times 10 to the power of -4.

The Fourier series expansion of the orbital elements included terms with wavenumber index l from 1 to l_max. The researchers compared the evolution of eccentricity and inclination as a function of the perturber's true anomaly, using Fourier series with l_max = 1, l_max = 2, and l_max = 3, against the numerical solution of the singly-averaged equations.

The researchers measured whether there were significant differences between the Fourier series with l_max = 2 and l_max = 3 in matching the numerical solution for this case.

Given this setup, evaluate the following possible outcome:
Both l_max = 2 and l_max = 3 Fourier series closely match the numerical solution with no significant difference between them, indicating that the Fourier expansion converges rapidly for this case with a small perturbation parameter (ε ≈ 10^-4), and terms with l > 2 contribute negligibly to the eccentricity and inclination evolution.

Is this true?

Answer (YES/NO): YES